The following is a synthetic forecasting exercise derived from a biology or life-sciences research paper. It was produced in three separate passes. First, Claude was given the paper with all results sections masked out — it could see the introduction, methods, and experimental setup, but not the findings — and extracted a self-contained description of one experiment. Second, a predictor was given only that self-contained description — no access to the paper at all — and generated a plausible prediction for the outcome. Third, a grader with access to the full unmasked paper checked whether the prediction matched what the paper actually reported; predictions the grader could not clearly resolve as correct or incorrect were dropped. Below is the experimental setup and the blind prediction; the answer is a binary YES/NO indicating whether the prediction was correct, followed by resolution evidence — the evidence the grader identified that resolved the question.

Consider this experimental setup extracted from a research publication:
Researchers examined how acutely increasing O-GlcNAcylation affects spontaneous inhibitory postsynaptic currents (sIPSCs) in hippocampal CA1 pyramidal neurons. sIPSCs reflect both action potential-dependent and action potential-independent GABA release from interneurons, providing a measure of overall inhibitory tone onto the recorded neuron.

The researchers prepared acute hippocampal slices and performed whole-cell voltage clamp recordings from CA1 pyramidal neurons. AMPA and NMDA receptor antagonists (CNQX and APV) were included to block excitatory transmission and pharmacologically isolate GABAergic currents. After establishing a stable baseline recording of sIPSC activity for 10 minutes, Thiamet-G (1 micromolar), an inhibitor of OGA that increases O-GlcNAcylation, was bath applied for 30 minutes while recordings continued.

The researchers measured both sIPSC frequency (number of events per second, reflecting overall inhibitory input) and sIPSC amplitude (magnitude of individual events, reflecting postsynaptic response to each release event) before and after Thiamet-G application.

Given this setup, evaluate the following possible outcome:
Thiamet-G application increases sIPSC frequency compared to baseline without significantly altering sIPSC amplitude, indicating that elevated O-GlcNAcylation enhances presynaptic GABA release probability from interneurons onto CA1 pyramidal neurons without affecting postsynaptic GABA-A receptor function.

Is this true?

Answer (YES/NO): NO